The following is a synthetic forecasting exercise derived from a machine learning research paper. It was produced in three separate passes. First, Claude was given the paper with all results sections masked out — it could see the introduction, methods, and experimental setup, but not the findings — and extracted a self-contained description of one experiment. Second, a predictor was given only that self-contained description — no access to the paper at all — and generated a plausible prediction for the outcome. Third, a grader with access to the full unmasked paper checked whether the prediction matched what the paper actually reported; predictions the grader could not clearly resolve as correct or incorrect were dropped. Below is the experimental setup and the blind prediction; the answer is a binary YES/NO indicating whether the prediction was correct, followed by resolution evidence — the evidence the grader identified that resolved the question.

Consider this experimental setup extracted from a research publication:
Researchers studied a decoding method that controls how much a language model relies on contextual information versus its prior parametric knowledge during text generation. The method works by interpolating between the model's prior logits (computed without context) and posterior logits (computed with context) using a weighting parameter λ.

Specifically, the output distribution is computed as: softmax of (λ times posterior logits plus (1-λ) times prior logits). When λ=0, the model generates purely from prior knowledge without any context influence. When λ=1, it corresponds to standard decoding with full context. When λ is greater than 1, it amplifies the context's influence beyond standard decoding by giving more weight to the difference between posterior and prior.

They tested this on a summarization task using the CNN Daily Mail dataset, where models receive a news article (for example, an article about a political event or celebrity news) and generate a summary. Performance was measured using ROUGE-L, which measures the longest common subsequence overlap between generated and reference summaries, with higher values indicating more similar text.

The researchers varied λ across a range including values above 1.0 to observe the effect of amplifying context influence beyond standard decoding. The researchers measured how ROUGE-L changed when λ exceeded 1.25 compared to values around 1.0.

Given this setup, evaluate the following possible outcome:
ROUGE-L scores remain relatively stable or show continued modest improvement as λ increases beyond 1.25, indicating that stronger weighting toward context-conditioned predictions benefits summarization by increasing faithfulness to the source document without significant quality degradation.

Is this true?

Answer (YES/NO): NO